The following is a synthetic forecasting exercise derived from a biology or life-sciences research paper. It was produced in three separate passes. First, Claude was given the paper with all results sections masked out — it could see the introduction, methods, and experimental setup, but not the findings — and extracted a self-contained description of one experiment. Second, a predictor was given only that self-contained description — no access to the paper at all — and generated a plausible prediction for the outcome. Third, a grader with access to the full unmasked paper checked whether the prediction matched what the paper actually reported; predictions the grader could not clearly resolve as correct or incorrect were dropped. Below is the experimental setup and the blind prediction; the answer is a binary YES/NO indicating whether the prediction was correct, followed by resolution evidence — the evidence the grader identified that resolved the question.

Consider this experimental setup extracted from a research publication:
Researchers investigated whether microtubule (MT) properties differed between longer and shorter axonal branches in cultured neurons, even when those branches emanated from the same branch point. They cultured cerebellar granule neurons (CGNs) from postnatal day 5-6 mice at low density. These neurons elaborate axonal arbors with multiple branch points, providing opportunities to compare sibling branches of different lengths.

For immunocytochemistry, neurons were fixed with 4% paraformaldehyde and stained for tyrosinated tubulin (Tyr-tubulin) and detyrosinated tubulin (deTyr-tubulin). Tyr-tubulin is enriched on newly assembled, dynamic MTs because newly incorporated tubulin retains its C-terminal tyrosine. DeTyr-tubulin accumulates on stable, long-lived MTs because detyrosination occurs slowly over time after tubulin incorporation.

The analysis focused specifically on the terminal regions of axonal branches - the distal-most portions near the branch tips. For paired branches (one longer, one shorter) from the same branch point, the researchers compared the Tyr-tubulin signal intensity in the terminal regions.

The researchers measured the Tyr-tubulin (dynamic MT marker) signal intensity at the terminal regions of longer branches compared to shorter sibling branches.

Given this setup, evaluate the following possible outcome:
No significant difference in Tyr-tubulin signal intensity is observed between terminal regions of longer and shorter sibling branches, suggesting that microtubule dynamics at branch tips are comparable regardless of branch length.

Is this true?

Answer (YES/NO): NO